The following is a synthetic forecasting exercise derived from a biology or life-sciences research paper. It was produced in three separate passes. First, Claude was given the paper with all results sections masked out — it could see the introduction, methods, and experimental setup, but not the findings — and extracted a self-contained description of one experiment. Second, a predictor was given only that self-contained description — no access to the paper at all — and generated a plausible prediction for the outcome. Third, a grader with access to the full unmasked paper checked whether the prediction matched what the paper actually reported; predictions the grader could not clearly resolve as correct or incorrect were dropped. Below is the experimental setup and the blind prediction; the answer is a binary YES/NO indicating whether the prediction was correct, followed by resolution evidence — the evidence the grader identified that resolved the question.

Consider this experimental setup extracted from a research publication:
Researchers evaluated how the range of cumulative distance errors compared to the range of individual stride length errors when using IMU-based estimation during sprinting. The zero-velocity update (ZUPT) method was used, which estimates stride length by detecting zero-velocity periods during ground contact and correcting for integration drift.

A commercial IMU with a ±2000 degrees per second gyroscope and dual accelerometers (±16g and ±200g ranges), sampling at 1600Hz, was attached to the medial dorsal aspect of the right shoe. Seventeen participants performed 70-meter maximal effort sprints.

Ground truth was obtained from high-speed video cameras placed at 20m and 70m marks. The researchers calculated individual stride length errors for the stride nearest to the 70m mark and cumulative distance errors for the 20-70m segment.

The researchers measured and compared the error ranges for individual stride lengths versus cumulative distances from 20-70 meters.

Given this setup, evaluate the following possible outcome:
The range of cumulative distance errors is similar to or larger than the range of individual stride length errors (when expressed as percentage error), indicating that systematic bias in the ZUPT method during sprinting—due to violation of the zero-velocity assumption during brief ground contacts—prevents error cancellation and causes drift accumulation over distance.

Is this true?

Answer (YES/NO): NO